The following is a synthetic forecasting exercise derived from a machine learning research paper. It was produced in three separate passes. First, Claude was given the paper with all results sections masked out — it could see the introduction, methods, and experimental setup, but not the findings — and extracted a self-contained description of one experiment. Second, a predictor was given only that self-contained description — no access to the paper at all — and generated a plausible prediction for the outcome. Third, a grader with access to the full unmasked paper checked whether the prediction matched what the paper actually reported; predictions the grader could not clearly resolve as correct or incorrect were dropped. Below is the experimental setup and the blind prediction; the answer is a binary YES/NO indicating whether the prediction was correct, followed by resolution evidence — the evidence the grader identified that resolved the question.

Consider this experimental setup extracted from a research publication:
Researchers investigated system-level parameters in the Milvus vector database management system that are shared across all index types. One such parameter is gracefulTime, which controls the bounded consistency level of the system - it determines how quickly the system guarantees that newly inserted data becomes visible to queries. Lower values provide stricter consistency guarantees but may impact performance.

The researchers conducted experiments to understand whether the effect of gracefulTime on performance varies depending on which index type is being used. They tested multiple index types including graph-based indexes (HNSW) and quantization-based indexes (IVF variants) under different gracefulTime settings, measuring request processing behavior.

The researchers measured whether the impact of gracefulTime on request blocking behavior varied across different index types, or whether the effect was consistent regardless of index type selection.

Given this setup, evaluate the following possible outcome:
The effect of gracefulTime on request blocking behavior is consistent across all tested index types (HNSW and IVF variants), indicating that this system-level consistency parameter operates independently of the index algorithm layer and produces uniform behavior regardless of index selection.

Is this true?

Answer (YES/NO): YES